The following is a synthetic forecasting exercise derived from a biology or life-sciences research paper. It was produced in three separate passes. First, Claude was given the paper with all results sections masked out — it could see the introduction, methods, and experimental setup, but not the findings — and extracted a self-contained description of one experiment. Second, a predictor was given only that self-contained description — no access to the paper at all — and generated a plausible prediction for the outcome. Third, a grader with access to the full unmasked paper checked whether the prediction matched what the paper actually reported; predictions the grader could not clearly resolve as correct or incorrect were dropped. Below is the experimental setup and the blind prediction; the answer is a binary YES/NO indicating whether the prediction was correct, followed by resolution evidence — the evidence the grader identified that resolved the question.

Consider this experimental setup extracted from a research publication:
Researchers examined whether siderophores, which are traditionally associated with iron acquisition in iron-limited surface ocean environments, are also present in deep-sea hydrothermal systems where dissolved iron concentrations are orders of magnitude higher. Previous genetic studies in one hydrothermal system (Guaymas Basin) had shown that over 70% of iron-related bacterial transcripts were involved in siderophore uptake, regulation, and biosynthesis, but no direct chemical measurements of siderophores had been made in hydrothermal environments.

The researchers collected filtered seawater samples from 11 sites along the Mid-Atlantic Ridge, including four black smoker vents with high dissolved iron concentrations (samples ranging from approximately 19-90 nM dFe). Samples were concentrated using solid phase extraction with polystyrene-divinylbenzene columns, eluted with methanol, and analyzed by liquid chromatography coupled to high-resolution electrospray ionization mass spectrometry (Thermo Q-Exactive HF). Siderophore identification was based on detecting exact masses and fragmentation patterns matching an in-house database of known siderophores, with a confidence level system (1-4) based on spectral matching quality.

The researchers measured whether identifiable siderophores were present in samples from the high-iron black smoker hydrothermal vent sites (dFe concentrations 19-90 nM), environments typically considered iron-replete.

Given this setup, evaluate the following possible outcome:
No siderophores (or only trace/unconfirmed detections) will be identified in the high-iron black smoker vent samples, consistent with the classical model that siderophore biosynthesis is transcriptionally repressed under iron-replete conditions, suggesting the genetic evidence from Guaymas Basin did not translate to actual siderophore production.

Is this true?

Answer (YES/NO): NO